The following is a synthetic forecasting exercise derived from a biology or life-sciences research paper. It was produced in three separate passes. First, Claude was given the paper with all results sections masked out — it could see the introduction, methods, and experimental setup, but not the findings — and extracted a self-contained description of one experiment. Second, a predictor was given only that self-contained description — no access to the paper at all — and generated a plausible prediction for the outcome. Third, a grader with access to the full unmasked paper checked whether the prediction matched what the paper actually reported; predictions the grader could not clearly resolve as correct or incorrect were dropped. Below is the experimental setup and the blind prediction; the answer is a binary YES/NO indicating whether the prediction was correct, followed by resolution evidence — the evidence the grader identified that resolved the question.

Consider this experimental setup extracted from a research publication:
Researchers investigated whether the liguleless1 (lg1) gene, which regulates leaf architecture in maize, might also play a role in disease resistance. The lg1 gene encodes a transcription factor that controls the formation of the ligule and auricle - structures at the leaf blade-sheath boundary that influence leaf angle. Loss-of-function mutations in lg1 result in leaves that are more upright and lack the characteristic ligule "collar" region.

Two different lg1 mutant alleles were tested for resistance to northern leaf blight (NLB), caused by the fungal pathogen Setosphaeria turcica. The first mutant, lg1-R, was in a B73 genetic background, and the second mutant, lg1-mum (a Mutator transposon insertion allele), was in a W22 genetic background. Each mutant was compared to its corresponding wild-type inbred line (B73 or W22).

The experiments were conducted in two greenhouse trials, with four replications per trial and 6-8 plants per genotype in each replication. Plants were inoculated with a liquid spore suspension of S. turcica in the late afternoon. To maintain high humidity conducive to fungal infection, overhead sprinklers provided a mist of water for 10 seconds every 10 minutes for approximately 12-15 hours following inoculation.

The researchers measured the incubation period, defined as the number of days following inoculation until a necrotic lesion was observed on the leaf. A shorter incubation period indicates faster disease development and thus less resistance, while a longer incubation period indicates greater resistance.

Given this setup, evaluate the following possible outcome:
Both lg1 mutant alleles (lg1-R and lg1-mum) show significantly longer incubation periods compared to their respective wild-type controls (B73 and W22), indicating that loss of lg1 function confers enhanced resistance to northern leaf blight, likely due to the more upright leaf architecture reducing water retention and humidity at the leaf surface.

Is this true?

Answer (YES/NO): NO